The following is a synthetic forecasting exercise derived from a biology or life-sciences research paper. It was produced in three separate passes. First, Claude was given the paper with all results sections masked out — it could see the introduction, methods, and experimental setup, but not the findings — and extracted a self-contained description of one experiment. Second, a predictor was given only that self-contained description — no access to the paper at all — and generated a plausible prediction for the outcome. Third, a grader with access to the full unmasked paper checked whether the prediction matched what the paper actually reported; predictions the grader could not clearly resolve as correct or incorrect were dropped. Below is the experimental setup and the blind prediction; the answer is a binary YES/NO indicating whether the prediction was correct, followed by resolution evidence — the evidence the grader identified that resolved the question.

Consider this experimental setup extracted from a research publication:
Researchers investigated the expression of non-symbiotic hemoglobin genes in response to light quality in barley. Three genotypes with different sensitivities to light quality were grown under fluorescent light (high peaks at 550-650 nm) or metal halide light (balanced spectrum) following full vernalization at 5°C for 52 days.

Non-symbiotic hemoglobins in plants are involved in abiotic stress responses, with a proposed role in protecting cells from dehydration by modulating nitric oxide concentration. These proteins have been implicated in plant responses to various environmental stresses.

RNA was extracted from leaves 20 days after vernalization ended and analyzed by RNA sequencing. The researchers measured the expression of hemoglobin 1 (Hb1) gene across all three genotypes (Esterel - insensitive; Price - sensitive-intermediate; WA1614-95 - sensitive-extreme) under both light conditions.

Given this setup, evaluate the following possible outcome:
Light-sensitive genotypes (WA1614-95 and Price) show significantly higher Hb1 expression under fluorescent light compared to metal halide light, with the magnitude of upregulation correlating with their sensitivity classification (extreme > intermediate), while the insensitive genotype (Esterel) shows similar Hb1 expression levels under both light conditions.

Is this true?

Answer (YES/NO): NO